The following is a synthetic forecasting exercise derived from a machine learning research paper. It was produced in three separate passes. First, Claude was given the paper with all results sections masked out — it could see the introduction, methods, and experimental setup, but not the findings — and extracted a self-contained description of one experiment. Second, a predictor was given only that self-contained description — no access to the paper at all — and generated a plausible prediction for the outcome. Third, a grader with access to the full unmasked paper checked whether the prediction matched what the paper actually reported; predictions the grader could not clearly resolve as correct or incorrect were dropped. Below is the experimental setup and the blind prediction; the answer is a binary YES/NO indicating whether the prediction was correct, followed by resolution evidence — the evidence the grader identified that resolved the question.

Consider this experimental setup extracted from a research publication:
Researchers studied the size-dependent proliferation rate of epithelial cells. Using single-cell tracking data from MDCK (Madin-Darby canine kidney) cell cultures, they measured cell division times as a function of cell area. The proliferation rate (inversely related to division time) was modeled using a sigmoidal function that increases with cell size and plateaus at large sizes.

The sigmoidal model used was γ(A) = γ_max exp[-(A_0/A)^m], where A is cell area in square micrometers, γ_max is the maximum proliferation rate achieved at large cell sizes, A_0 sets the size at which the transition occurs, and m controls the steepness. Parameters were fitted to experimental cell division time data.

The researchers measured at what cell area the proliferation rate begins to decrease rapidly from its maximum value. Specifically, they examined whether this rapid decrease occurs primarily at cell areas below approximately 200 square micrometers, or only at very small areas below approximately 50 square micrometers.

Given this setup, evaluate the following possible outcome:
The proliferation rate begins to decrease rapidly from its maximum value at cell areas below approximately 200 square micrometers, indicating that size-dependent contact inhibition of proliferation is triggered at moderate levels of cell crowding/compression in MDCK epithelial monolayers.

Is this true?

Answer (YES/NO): YES